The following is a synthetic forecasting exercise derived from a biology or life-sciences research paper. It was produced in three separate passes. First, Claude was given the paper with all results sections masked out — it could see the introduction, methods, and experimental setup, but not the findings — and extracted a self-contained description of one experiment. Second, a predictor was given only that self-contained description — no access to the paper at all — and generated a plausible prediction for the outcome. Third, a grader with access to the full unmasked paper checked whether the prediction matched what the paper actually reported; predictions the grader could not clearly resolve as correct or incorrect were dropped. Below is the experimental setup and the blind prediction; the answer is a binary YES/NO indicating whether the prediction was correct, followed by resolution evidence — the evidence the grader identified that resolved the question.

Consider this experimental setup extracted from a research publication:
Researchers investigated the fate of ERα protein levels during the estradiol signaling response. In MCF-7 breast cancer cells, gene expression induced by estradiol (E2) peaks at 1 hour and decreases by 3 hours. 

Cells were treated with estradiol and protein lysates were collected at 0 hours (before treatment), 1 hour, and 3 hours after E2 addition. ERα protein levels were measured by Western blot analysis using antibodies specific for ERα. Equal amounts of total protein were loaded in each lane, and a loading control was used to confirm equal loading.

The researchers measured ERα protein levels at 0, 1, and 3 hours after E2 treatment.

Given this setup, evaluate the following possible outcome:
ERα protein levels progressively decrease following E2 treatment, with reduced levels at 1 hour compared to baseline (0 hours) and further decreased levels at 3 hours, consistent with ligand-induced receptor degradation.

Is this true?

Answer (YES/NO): NO